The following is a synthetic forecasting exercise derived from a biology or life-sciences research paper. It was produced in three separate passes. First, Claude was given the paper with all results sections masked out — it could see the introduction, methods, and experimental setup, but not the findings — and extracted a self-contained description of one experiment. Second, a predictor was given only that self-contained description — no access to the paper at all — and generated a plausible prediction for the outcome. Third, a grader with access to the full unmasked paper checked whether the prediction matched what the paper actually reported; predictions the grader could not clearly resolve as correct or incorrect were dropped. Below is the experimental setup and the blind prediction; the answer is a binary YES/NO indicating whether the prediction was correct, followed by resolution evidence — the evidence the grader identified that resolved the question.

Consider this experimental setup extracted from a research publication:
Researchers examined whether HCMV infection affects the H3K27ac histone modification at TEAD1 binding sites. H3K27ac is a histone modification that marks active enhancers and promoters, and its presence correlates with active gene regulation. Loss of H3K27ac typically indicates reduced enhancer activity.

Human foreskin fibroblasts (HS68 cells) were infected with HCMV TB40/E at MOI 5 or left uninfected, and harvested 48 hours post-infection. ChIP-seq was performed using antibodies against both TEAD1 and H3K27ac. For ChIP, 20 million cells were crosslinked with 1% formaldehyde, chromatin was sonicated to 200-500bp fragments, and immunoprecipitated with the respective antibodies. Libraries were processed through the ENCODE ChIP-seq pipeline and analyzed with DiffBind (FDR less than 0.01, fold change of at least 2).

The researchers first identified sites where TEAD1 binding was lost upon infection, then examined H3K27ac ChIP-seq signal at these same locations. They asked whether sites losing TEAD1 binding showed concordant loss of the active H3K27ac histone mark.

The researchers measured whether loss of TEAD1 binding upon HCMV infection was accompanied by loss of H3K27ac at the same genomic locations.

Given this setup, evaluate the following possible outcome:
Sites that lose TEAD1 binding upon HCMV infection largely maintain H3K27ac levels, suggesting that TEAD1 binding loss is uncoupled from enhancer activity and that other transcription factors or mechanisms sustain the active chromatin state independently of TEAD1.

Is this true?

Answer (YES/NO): NO